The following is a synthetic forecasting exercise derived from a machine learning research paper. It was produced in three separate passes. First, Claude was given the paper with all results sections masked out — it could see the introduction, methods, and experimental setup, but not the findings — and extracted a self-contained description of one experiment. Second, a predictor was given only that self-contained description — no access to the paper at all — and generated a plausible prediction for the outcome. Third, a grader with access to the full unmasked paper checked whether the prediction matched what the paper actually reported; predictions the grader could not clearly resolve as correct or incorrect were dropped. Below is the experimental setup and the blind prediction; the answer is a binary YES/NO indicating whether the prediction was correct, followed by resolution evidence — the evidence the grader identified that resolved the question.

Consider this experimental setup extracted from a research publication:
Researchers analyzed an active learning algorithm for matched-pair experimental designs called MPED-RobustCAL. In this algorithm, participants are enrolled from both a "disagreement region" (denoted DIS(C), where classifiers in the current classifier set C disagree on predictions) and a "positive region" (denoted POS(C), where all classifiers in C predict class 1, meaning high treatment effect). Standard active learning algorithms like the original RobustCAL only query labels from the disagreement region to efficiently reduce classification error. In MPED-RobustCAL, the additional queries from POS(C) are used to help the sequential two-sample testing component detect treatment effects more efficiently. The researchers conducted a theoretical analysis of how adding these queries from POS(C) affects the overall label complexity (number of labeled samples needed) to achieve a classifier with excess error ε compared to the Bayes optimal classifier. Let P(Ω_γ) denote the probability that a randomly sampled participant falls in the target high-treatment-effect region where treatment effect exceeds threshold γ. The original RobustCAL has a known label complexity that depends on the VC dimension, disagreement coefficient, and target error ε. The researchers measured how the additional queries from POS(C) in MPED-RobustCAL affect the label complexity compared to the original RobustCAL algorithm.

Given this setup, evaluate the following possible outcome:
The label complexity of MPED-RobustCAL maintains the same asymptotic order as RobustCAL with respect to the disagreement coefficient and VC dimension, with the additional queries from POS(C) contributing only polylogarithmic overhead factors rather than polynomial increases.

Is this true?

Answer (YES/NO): NO